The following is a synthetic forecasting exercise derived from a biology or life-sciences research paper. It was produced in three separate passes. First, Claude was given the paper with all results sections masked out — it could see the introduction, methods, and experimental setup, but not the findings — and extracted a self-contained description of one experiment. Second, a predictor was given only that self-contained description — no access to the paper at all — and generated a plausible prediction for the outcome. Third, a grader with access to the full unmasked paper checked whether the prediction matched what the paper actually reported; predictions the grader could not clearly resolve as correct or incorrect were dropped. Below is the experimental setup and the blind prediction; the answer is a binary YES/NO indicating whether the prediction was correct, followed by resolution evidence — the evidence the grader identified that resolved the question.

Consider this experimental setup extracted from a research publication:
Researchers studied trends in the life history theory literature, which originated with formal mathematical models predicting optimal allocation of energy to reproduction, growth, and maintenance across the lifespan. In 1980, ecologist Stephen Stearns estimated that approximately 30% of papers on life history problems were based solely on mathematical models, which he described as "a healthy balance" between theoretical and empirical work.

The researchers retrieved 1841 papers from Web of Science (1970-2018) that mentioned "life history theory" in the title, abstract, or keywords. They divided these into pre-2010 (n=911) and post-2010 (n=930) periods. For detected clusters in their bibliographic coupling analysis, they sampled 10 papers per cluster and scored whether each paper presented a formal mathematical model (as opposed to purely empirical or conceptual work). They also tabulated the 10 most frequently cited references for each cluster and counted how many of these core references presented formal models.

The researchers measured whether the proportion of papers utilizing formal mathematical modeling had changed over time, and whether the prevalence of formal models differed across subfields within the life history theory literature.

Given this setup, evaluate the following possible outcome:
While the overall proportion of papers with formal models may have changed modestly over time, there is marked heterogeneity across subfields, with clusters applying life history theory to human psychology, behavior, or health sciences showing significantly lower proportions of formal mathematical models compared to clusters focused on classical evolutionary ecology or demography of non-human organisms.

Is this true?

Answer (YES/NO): NO